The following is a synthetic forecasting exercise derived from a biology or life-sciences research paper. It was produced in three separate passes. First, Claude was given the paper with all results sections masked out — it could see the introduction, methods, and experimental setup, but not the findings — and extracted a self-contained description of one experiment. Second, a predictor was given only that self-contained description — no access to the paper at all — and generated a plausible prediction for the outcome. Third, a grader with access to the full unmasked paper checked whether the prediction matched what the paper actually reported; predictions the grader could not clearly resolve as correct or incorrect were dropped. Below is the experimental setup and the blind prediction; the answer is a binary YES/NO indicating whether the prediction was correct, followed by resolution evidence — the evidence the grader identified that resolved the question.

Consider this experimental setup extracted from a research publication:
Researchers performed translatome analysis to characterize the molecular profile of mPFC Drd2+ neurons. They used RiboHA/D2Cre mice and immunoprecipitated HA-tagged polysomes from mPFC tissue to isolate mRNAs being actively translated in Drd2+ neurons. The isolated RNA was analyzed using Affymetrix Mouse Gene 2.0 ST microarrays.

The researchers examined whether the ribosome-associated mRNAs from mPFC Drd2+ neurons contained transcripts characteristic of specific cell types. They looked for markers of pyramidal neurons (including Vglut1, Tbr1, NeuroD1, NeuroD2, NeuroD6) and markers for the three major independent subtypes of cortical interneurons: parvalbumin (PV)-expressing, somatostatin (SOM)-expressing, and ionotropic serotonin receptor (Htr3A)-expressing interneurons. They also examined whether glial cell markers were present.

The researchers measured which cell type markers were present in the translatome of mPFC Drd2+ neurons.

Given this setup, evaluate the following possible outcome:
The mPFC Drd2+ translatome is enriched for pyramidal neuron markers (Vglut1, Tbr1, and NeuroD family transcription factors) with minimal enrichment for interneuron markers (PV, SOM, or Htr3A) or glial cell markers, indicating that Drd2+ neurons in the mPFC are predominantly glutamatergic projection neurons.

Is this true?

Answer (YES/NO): NO